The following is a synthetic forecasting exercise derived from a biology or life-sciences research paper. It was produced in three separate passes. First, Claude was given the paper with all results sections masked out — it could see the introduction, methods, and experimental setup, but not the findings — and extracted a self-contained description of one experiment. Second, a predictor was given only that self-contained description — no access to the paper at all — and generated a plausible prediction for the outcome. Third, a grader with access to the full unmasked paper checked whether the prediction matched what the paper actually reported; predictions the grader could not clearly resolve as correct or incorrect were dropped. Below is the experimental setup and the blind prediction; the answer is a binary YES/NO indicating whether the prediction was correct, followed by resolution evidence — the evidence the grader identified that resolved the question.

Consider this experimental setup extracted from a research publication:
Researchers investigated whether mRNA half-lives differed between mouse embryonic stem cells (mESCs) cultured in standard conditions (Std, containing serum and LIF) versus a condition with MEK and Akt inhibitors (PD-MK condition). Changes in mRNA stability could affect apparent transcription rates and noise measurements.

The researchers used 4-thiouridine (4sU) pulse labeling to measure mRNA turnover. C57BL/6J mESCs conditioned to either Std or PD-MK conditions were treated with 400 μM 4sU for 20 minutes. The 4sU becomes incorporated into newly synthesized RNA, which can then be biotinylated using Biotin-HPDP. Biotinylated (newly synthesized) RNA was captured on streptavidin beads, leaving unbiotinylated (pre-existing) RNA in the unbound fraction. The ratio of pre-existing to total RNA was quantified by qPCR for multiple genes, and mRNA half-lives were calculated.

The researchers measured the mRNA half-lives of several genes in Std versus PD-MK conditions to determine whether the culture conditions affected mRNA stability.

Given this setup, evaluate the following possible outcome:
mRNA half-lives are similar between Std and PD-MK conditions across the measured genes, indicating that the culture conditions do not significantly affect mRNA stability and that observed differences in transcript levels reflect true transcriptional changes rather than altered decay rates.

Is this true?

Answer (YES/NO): YES